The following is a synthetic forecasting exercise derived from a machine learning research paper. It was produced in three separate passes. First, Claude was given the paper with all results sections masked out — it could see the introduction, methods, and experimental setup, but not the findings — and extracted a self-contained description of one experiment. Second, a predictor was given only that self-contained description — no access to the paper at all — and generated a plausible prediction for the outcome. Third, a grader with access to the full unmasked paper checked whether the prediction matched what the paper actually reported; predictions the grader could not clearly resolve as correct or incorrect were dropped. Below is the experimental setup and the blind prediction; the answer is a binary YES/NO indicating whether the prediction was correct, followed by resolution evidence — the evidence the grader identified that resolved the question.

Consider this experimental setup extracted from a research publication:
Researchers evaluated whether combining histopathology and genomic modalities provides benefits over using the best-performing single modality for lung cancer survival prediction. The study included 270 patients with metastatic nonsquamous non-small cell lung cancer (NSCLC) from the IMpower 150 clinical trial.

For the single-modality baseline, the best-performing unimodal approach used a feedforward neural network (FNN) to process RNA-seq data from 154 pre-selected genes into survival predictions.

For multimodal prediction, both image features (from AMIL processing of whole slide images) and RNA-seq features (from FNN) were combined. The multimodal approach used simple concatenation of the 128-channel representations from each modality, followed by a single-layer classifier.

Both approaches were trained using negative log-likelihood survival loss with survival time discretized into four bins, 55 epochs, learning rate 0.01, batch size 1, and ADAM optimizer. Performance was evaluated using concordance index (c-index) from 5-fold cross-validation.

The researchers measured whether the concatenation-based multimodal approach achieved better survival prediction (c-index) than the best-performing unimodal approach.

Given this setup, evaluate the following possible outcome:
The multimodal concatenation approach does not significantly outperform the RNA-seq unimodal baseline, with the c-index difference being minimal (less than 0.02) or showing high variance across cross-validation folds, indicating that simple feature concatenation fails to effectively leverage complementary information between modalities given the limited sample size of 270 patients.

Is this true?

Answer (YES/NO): NO